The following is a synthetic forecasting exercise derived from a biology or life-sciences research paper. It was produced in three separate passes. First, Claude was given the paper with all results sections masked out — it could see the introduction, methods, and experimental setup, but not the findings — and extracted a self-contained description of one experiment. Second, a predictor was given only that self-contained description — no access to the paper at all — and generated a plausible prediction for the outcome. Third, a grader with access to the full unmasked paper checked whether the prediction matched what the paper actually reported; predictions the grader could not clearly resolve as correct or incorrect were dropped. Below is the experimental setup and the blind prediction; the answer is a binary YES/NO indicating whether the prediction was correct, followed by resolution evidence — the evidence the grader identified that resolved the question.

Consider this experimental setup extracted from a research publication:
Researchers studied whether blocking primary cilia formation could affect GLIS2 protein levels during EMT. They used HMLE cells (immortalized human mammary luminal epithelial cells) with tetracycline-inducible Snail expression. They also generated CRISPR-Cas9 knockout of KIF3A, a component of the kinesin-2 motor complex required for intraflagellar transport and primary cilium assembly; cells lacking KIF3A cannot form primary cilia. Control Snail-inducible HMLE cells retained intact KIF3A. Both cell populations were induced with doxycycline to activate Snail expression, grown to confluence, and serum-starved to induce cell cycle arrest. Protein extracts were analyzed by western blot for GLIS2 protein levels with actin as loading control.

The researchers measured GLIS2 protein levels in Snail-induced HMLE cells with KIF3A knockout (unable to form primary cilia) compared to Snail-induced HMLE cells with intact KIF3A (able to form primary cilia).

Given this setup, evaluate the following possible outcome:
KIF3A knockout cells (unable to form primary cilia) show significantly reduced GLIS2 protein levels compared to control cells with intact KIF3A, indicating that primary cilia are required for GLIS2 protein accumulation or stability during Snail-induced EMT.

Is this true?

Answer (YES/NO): NO